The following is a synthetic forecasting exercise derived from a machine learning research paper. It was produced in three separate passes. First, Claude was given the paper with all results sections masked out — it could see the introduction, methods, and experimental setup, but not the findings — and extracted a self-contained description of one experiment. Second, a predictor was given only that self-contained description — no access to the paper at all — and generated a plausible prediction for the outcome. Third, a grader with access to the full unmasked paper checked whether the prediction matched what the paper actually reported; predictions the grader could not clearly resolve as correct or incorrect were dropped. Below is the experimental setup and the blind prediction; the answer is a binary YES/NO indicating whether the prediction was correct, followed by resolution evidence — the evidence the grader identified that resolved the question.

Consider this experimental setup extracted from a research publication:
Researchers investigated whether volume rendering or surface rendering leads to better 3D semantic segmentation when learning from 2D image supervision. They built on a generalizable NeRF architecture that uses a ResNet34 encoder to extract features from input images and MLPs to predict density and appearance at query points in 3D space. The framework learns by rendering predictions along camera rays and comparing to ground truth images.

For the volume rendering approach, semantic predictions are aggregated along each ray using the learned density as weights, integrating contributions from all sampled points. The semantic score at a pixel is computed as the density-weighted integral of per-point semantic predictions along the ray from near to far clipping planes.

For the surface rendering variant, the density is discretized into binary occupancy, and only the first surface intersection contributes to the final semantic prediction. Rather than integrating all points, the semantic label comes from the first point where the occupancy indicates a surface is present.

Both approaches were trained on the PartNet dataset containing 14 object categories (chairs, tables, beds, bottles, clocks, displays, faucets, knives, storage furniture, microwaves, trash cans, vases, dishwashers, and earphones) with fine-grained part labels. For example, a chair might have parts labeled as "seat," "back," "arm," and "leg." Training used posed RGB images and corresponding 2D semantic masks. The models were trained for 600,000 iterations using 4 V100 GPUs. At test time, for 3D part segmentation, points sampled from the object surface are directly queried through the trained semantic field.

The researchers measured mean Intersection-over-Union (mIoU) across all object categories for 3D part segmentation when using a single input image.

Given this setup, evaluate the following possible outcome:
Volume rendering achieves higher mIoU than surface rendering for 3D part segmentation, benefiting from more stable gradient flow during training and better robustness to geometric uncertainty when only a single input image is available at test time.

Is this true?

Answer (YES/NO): NO